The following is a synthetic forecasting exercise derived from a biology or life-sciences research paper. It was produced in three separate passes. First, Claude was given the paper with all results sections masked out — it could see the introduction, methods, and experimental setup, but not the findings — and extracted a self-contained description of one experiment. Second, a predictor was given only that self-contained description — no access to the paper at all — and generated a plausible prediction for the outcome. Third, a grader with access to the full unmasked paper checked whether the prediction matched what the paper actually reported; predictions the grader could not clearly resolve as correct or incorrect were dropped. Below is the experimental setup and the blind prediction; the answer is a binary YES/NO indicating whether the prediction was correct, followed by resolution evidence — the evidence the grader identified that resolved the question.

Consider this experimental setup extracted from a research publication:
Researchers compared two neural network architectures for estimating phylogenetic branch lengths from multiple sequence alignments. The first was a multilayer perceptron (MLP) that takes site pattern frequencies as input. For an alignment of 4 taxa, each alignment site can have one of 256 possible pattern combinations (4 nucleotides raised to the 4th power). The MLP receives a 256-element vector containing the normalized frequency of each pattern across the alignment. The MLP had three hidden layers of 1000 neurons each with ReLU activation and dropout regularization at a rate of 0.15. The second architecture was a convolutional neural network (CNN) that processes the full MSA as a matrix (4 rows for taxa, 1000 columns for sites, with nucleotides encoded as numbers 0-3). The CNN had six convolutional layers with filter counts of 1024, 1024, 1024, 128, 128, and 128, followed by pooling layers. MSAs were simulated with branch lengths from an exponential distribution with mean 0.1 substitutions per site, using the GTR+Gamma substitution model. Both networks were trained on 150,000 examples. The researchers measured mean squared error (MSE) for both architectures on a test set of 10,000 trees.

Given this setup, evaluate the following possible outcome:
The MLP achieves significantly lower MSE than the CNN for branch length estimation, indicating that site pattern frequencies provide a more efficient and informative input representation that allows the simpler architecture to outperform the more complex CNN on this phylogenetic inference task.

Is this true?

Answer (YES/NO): NO